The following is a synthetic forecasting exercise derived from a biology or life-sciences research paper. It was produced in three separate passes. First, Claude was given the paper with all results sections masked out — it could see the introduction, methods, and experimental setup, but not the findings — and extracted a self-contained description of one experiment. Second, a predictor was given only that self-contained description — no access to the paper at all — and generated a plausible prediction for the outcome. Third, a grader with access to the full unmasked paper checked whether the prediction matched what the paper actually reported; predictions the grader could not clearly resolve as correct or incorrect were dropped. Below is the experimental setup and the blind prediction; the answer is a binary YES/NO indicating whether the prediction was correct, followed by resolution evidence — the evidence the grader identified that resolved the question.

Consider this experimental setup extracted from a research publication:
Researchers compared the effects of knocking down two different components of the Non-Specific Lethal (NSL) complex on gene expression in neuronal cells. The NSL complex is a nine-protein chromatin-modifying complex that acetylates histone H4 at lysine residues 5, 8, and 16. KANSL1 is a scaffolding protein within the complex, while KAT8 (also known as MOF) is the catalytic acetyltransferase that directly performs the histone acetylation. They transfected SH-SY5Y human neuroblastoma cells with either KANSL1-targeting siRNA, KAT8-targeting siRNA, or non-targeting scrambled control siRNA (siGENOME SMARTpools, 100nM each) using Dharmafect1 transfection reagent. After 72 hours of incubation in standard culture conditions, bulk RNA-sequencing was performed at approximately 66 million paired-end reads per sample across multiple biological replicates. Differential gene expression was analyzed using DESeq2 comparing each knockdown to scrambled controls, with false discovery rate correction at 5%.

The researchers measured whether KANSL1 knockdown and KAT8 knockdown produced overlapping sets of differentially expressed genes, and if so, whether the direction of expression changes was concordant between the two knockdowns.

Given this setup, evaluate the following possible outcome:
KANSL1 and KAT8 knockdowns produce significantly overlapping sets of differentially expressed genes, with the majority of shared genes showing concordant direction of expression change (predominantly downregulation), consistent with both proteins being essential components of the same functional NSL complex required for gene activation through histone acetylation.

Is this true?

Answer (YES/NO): NO